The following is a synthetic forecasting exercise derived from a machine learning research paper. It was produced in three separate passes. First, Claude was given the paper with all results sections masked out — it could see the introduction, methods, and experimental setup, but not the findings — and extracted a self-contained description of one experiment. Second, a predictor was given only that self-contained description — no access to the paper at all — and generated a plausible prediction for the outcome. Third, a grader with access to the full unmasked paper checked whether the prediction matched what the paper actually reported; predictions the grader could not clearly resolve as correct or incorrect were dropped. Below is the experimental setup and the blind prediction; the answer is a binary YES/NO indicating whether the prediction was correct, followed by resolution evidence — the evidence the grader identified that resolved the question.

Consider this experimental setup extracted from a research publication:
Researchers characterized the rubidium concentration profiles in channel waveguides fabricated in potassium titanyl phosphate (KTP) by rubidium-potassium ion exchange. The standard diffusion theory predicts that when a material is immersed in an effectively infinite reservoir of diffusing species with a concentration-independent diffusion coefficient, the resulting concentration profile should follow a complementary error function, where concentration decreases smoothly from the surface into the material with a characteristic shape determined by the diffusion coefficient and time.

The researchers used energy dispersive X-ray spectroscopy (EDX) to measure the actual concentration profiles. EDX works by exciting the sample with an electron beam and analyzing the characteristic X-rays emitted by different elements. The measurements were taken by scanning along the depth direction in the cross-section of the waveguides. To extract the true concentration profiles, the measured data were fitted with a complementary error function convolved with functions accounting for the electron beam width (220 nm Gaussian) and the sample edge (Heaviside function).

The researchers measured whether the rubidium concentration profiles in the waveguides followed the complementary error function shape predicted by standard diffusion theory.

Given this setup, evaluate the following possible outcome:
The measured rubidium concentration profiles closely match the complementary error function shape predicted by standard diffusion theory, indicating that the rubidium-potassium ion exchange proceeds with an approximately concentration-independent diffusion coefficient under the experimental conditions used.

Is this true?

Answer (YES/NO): NO